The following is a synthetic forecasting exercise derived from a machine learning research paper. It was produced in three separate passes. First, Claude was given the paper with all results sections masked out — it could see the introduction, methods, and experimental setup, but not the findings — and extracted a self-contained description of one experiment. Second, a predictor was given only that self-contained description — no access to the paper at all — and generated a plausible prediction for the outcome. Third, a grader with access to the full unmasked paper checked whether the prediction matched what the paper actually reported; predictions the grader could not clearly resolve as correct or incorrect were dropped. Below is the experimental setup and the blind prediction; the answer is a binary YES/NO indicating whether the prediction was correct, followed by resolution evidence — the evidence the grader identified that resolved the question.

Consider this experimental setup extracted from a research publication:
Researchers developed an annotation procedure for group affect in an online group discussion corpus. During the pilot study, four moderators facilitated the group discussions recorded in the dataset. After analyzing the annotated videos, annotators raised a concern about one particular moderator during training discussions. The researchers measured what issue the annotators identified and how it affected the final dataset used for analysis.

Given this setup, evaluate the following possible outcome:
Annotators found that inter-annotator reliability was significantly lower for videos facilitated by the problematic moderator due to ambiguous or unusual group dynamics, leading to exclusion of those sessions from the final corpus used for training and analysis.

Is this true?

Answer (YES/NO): NO